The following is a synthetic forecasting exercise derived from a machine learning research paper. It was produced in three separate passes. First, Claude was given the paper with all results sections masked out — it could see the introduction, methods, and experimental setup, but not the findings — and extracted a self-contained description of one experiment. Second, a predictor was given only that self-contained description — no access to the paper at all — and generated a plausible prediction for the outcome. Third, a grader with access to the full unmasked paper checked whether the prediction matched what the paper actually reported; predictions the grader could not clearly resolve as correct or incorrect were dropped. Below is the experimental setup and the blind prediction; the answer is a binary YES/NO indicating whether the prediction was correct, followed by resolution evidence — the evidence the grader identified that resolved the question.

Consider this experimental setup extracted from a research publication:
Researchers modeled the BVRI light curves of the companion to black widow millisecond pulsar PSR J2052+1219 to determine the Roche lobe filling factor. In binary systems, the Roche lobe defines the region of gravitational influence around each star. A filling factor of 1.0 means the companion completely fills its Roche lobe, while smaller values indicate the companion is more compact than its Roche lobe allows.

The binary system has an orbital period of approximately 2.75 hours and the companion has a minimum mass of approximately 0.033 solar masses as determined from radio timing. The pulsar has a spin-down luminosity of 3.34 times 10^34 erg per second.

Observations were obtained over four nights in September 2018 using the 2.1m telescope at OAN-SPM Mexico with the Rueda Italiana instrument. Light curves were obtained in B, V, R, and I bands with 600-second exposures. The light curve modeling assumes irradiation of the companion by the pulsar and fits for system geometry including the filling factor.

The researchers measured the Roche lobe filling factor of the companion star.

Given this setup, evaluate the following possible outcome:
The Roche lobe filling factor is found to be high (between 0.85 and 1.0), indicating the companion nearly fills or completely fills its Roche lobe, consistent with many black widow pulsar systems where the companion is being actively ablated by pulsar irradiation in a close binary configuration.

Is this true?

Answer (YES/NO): YES